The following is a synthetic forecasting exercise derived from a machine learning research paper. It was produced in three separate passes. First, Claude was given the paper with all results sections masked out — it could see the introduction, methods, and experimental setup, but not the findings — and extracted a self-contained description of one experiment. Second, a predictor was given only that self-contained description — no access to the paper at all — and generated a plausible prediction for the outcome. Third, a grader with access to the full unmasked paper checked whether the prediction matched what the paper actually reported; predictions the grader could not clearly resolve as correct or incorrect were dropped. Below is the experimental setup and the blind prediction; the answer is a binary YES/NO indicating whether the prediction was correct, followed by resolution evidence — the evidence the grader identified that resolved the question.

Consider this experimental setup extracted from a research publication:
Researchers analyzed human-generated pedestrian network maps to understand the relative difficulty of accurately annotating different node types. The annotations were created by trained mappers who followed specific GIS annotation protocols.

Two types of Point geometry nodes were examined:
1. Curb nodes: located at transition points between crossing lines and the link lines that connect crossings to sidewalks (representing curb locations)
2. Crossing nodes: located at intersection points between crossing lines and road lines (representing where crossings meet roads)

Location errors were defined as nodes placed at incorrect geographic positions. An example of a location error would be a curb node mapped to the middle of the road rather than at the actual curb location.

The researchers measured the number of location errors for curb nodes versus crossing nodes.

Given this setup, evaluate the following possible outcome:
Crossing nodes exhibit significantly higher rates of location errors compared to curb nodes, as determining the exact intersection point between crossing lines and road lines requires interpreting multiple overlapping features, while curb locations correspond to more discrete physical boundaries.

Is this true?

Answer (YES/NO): NO